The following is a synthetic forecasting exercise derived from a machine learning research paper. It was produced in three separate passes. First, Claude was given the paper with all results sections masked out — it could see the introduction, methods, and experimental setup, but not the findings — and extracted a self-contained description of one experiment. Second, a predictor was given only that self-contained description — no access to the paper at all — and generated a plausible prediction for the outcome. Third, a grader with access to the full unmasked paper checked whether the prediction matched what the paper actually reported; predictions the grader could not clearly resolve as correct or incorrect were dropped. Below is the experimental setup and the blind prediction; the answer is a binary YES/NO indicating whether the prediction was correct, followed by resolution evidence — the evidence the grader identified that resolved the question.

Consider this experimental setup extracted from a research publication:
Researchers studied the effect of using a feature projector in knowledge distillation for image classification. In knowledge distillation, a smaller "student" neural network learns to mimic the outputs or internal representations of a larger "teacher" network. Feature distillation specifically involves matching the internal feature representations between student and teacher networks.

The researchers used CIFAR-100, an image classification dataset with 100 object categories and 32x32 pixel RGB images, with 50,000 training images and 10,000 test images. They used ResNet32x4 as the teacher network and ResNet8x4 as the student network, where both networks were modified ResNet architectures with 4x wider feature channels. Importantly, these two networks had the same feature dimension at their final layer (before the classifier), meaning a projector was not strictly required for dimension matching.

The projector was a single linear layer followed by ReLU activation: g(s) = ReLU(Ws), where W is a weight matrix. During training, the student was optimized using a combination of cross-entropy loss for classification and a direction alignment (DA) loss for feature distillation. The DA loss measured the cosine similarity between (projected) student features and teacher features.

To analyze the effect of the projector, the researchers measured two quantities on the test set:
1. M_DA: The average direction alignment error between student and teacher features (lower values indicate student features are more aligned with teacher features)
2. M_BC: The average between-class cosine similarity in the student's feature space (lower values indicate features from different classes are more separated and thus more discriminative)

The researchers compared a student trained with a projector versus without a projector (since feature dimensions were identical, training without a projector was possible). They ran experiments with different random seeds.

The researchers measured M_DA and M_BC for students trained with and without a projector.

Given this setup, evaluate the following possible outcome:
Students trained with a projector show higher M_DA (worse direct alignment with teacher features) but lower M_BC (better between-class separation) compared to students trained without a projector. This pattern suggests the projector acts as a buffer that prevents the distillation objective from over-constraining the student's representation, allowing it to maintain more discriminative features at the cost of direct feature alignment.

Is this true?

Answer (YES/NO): YES